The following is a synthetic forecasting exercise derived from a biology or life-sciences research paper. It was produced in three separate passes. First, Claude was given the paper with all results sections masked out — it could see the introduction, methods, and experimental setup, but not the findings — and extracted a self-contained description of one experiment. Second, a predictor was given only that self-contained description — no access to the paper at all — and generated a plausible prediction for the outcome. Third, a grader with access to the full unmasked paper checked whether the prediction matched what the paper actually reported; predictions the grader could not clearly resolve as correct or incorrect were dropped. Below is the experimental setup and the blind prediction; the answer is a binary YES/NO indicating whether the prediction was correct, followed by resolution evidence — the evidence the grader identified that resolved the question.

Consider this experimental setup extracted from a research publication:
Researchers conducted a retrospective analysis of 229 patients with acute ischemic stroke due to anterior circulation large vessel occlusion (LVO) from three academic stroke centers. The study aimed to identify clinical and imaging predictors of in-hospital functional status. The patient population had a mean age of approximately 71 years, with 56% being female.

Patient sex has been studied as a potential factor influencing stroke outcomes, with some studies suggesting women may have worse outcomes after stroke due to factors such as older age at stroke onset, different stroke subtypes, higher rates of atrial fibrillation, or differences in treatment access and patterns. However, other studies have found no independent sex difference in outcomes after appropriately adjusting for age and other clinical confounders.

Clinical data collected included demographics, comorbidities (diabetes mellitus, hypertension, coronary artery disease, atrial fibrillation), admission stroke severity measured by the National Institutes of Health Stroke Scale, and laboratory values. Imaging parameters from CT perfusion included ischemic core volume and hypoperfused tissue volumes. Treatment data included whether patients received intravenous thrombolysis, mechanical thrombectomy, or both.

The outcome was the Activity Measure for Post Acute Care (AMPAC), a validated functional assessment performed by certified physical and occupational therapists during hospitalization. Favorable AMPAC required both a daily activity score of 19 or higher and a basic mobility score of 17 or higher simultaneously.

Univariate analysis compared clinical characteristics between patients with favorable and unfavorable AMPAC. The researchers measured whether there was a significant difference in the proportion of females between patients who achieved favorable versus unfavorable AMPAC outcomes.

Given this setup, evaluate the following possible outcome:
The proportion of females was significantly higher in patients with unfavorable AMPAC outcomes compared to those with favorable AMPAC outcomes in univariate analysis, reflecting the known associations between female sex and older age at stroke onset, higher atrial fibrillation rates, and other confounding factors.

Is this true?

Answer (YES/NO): NO